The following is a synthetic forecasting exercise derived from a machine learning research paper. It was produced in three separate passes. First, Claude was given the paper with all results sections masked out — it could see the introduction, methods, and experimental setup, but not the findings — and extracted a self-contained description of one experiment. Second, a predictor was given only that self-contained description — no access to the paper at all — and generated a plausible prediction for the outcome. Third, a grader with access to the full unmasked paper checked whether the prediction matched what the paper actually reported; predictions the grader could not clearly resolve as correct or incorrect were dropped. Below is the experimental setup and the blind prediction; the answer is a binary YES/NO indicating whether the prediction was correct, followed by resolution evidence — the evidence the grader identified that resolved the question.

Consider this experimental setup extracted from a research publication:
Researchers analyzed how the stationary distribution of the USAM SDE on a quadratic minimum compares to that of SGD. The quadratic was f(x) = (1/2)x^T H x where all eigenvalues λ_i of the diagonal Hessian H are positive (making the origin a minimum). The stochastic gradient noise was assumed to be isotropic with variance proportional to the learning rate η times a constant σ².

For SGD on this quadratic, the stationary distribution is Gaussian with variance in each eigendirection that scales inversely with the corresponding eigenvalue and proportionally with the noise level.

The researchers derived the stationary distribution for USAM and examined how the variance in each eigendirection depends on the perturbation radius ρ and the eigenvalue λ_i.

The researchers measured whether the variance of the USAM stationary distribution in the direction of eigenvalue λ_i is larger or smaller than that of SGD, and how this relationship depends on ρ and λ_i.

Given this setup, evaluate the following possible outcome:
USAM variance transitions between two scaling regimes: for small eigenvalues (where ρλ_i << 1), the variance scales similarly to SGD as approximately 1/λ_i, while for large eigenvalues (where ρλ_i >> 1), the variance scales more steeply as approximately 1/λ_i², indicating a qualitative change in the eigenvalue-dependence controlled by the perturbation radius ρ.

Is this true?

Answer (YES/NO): NO